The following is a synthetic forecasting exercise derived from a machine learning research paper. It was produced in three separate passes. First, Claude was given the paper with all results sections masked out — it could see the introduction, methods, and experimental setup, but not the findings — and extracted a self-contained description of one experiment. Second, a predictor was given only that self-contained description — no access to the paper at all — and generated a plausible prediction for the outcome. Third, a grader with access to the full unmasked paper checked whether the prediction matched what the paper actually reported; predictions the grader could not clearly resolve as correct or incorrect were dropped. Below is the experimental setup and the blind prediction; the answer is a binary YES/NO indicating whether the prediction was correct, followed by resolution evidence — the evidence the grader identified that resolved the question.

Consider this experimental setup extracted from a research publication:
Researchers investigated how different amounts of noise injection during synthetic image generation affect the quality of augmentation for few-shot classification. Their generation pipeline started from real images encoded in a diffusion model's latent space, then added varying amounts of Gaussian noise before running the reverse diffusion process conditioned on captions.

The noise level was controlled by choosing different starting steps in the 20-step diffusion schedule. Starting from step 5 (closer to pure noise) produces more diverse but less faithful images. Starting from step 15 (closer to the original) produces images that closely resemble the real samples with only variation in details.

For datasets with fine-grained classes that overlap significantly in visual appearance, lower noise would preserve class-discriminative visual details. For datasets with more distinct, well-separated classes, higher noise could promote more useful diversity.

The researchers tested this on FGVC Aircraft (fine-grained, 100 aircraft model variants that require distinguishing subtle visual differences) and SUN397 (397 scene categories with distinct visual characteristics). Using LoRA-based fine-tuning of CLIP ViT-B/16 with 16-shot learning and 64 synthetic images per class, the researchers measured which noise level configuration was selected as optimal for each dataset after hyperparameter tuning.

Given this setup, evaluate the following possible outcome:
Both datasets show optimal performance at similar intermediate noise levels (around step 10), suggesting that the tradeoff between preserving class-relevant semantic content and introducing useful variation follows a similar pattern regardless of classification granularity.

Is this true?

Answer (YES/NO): NO